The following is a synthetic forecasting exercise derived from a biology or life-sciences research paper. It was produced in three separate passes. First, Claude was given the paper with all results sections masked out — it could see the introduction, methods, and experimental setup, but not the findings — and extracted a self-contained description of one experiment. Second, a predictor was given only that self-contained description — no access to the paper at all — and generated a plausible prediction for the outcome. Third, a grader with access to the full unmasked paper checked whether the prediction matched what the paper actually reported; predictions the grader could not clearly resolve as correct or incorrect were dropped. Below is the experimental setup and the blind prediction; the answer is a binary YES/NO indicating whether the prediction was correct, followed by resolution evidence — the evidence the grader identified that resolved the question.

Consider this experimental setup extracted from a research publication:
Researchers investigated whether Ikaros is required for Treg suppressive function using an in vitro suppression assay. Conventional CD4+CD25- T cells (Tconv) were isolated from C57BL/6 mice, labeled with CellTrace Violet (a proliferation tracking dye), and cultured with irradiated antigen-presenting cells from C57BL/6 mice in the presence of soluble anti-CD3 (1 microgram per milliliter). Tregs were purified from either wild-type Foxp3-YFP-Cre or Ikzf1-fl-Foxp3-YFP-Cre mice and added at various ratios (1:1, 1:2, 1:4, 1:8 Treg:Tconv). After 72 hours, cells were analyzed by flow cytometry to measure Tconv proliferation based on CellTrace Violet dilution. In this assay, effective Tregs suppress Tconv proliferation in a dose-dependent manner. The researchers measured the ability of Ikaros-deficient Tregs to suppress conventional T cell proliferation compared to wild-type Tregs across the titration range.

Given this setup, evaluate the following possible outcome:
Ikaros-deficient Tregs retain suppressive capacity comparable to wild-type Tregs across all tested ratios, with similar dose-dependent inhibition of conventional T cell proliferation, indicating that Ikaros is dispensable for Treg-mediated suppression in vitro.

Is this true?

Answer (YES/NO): YES